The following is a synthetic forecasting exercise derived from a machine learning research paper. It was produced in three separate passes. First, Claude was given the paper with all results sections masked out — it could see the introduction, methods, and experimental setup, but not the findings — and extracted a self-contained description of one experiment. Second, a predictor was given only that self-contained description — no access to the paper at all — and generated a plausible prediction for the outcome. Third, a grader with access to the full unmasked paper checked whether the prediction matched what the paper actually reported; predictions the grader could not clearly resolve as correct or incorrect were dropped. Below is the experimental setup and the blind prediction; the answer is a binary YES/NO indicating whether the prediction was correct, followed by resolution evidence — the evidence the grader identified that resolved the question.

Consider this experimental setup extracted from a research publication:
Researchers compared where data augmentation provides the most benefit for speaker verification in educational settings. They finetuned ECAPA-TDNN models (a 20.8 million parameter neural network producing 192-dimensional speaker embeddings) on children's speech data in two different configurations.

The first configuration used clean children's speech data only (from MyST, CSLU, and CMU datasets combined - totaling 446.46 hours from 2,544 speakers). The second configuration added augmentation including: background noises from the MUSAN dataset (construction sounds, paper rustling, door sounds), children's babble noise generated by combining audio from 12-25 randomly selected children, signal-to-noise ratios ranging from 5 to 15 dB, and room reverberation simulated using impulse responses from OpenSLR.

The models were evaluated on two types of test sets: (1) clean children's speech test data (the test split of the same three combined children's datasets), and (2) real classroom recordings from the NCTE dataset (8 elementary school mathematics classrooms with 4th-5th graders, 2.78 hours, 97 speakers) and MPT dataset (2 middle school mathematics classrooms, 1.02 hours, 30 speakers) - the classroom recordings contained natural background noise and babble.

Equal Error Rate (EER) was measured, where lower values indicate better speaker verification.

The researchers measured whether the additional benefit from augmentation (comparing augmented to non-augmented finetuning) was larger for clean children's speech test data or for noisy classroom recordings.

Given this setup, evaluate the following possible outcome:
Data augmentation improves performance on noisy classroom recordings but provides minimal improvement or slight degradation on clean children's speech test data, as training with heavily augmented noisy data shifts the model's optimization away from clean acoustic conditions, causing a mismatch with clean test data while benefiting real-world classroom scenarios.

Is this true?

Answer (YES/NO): NO